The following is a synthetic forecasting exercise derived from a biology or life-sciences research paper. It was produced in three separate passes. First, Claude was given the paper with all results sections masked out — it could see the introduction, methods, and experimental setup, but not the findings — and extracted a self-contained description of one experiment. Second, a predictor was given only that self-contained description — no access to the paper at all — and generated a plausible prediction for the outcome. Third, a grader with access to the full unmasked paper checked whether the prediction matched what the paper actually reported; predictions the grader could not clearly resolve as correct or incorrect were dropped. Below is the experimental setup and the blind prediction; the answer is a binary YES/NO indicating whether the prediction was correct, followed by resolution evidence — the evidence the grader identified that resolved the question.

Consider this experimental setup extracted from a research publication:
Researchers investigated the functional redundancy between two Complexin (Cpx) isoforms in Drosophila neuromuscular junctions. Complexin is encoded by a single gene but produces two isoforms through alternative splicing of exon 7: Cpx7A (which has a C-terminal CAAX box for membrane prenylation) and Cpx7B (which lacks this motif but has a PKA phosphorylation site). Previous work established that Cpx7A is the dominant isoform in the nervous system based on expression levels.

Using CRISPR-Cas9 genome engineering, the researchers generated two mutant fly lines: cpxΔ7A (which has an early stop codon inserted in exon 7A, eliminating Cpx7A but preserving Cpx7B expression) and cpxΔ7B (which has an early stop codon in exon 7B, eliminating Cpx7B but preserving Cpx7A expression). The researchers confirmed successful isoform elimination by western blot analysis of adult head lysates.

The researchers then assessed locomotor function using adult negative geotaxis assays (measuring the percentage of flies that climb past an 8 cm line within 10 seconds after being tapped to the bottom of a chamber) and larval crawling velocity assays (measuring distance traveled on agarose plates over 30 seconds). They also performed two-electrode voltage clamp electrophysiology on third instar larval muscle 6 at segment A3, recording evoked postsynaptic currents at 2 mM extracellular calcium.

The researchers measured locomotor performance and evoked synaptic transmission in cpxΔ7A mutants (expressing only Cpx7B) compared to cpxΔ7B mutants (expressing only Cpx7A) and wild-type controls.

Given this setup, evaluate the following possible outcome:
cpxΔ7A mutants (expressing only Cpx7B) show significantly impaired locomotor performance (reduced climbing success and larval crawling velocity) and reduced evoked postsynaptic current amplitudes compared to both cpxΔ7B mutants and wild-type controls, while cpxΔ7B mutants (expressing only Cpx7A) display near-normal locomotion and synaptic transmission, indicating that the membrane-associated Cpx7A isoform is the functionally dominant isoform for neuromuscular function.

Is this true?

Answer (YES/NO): NO